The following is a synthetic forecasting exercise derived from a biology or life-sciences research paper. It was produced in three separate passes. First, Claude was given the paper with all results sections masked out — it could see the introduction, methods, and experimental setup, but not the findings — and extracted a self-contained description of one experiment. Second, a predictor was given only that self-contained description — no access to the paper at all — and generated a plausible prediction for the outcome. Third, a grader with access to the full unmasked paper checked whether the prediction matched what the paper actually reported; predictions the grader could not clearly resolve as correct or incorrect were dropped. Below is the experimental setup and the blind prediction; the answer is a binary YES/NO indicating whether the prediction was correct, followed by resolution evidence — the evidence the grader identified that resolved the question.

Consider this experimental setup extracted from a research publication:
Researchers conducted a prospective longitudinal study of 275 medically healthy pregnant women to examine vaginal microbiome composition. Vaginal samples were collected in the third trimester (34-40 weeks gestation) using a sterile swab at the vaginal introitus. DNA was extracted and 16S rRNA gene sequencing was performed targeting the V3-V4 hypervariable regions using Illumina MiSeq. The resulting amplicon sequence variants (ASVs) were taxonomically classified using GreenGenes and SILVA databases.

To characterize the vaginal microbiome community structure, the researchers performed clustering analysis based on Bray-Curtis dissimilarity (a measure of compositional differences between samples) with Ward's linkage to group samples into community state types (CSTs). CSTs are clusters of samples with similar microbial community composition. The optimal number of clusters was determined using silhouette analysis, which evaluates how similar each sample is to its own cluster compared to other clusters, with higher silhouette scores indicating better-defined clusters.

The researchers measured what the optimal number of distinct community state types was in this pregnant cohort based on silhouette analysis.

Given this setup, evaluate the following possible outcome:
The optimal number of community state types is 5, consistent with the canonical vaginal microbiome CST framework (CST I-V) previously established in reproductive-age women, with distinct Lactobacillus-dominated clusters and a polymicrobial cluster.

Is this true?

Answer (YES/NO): NO